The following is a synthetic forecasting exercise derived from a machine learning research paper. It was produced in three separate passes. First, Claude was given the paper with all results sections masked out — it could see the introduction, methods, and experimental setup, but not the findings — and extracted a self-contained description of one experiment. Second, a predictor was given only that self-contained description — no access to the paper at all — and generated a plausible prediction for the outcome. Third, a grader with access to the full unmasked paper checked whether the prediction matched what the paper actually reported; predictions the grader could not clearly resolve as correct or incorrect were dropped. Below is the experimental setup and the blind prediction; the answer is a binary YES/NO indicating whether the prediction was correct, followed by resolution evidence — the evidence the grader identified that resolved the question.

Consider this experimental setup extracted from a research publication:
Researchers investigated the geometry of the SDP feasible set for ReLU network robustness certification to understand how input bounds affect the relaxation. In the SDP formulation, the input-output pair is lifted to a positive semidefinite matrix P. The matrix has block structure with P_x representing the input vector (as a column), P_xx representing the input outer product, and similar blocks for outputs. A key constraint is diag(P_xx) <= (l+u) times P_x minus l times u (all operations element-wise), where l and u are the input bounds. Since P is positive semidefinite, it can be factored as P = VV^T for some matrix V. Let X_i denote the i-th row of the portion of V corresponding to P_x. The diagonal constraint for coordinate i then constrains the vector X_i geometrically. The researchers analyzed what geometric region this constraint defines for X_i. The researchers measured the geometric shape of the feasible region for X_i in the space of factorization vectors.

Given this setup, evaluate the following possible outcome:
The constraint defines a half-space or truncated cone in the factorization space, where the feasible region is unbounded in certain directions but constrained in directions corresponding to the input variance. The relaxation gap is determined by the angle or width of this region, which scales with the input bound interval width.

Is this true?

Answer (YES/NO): NO